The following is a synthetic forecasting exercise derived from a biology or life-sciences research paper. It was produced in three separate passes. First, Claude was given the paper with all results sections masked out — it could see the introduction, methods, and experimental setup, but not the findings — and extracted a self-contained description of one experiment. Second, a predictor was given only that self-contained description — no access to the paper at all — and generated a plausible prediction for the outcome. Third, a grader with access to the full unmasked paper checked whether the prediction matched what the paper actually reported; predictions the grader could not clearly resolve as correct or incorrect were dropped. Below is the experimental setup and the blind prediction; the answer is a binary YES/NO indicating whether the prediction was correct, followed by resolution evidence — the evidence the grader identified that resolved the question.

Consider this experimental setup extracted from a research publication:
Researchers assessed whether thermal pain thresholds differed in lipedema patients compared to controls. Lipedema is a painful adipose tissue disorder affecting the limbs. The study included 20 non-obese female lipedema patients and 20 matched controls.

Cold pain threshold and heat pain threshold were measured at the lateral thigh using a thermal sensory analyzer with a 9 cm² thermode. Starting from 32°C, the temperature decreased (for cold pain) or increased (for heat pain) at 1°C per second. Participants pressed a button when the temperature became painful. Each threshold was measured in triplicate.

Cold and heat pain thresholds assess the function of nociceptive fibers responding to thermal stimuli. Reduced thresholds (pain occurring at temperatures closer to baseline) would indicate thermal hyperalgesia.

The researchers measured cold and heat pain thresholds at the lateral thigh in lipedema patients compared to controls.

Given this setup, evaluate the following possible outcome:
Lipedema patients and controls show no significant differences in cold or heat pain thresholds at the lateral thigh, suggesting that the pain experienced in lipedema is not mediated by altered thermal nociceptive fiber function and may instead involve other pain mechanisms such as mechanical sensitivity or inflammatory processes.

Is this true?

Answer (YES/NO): YES